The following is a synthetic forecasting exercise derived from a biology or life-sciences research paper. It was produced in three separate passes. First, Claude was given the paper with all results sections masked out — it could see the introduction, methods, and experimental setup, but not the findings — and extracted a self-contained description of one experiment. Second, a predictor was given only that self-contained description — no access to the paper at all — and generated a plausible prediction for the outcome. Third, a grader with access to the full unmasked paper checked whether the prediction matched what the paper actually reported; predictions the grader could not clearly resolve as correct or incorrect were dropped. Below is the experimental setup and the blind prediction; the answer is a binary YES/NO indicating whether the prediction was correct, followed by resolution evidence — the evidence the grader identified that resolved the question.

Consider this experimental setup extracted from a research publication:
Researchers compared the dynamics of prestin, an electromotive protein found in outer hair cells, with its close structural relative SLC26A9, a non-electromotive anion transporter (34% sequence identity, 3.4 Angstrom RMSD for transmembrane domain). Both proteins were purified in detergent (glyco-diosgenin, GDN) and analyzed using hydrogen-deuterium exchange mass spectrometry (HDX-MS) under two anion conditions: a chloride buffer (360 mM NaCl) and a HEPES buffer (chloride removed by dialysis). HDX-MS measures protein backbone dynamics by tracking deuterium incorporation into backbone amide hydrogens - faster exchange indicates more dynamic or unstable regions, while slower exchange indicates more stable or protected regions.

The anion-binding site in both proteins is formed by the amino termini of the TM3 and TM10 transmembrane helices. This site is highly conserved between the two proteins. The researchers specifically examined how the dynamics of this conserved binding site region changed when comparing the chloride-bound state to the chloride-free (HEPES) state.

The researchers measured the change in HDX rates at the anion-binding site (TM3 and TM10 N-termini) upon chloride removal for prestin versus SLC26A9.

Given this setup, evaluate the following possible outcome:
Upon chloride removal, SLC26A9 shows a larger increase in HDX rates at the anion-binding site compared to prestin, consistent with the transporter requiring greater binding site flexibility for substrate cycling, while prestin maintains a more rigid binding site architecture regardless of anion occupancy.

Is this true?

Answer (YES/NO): NO